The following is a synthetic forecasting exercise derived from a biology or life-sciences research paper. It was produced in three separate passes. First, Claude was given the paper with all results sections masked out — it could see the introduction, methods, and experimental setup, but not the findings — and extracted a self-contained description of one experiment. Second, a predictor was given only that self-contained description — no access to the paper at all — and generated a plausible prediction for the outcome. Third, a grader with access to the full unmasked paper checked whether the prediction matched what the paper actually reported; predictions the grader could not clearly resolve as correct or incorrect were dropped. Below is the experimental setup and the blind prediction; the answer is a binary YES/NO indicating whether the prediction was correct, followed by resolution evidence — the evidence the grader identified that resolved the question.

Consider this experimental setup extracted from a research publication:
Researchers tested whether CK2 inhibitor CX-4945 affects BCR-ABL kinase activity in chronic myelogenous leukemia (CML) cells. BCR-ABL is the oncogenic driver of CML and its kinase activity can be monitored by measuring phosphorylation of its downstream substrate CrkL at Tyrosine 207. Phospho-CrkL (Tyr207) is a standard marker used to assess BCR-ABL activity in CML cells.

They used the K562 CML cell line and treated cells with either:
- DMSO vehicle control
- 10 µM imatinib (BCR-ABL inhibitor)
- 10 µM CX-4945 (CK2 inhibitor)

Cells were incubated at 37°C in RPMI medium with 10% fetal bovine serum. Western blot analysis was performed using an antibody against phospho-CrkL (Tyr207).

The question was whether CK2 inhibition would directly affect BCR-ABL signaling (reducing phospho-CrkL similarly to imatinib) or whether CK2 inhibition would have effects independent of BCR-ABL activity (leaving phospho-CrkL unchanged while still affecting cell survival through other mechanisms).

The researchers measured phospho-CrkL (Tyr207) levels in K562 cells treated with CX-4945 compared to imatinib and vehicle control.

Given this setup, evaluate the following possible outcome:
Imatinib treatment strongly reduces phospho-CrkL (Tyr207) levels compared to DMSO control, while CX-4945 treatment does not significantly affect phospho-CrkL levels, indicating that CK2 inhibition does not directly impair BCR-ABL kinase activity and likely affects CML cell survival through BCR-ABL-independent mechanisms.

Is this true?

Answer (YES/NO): YES